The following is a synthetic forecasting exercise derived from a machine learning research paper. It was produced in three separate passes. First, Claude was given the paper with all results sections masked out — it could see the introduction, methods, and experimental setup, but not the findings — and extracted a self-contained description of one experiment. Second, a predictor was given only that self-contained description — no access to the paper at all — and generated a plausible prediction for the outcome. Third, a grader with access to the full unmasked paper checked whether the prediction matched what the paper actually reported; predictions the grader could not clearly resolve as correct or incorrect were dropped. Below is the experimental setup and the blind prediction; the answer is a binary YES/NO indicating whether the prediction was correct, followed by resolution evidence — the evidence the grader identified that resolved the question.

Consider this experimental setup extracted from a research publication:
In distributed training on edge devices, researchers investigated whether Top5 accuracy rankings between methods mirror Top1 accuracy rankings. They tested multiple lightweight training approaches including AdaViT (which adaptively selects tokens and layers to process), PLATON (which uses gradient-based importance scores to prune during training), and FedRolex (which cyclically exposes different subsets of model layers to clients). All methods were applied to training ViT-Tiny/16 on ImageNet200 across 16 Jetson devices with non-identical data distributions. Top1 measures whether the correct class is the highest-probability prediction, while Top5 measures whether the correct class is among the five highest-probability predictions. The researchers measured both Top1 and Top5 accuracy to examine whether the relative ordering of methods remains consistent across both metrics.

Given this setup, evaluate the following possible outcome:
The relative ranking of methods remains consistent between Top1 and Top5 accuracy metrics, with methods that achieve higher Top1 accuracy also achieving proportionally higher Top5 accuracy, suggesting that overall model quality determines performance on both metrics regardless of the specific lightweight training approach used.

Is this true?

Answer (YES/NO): NO